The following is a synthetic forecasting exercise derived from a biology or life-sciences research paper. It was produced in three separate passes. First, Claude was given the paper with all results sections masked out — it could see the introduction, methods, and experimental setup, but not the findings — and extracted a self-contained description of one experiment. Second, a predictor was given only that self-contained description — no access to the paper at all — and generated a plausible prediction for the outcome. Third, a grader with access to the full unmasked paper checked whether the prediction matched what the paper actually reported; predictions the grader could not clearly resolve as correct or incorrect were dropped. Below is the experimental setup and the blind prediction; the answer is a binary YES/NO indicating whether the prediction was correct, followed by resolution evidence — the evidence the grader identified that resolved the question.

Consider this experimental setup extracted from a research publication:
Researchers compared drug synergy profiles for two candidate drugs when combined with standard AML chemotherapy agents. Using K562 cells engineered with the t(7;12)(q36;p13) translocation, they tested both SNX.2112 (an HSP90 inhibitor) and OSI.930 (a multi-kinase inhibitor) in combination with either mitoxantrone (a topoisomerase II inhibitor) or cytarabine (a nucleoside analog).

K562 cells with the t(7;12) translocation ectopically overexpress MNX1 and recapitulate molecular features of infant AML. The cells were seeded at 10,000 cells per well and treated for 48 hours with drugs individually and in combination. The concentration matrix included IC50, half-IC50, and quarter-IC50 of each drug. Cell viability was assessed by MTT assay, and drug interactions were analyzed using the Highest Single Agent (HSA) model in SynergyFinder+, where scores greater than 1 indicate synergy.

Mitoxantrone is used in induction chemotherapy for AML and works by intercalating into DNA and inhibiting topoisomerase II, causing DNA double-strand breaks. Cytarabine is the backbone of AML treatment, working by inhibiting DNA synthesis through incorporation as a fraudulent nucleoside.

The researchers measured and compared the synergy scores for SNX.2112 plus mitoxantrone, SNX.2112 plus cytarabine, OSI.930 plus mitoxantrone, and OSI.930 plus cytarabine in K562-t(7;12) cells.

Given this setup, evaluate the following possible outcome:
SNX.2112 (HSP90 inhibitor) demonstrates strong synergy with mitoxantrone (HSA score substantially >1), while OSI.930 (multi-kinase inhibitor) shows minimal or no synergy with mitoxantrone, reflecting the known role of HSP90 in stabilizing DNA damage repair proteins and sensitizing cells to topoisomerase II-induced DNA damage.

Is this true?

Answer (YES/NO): YES